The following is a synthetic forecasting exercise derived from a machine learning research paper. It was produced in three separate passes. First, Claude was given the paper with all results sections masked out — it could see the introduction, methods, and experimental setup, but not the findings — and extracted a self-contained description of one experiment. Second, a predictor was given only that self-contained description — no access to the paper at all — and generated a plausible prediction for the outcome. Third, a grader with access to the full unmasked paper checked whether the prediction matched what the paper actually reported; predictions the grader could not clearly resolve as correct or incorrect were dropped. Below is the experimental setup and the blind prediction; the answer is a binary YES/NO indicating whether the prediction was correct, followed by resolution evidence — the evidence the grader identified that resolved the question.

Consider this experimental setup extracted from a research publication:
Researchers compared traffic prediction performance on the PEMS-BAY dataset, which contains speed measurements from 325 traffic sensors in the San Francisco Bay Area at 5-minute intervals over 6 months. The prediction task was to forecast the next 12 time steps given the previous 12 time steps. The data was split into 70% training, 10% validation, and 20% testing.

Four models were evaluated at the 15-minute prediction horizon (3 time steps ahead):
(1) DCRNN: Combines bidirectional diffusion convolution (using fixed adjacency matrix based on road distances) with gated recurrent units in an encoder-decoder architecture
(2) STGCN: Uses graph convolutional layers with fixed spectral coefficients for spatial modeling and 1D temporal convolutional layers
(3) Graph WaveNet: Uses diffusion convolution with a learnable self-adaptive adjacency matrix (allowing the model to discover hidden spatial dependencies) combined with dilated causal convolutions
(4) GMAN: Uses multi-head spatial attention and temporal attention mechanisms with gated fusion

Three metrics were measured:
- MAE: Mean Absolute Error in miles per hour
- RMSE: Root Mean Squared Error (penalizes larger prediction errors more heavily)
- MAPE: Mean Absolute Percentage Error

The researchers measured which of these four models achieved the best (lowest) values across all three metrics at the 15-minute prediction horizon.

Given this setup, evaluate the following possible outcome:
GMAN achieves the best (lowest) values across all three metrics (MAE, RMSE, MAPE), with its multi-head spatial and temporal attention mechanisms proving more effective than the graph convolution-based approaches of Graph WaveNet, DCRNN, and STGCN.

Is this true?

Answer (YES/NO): NO